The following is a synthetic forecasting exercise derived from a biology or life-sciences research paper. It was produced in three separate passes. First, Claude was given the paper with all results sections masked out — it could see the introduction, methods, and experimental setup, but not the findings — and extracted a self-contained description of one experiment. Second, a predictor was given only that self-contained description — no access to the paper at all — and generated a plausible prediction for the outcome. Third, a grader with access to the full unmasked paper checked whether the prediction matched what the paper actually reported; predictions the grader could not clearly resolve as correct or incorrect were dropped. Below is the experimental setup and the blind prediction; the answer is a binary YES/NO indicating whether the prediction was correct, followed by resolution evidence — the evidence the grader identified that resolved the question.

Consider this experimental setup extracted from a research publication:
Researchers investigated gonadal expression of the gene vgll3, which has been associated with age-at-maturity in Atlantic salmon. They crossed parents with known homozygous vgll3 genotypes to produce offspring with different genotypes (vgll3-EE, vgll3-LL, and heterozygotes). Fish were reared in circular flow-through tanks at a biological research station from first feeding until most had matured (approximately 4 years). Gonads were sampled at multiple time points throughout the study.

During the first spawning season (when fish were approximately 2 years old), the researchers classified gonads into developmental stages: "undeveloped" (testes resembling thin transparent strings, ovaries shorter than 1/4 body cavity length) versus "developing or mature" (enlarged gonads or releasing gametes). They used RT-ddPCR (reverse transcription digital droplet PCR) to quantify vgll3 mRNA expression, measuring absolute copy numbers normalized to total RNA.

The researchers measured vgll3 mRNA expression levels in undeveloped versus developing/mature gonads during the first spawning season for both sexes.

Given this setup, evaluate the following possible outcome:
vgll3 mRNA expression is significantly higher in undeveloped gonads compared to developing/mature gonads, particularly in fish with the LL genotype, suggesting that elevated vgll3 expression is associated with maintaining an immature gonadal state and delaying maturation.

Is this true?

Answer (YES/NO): NO